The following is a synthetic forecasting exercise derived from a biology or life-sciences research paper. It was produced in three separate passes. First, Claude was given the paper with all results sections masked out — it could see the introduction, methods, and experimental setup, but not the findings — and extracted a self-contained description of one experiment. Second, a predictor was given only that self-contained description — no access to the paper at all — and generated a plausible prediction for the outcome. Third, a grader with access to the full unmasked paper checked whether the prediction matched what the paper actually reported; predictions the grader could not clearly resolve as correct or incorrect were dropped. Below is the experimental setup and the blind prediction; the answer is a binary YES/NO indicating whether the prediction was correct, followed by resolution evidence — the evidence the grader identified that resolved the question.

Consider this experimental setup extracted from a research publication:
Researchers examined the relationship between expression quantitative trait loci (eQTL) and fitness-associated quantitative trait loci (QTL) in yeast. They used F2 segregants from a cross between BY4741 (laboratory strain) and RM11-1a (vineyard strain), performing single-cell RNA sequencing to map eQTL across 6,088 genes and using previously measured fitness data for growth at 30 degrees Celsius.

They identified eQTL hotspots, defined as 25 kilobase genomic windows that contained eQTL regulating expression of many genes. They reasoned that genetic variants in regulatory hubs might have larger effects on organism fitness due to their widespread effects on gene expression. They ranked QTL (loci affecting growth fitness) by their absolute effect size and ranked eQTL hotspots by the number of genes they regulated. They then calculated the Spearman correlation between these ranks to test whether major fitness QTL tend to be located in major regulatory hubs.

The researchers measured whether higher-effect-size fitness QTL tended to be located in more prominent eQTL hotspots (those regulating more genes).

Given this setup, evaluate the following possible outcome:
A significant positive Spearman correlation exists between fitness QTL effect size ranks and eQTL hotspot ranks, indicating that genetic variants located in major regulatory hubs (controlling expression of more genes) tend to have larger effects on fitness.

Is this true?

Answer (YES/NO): YES